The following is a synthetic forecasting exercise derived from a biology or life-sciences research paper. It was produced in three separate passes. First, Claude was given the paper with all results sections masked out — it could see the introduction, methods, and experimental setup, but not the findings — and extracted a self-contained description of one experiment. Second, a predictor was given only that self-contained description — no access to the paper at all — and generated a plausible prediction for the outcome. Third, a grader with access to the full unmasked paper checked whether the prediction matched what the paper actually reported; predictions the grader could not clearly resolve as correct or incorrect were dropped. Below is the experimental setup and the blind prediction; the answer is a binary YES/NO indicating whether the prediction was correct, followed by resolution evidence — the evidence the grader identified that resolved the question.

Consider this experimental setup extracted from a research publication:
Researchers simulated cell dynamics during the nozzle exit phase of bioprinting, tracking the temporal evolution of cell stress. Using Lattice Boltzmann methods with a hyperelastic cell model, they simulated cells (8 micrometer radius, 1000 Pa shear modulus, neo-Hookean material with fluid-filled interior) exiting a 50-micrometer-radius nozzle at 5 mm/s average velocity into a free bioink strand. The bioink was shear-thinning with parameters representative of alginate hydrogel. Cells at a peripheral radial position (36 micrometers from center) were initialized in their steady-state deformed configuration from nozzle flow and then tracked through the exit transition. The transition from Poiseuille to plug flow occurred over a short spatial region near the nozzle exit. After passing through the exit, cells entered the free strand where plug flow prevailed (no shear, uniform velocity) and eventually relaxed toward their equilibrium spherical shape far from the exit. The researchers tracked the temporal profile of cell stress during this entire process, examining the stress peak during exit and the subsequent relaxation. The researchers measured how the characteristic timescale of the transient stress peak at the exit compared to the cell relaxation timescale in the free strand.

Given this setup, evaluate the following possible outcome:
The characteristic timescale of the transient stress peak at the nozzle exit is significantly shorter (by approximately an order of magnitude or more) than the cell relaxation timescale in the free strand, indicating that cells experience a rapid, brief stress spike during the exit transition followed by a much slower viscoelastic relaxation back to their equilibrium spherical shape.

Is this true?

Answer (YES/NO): YES